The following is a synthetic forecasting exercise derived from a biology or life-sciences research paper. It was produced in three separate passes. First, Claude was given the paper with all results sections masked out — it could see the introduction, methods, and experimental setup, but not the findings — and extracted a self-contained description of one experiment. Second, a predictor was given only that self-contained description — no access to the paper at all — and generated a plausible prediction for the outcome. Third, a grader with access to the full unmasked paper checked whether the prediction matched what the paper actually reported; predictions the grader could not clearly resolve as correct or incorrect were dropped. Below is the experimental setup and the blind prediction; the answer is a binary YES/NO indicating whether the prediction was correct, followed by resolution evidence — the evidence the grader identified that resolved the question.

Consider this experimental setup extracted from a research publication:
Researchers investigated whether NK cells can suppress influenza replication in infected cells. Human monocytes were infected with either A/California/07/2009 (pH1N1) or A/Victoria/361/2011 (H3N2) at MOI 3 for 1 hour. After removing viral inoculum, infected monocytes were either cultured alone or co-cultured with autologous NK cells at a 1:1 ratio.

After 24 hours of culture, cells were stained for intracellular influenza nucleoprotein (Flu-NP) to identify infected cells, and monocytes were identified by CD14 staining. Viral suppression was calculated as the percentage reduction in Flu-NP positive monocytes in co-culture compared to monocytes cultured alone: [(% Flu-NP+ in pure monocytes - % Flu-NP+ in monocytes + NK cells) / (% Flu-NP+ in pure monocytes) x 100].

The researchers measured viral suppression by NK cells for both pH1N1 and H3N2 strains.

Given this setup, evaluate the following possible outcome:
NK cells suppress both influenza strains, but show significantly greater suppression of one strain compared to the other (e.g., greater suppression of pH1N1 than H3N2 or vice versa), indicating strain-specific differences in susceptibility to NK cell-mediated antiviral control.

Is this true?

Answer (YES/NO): NO